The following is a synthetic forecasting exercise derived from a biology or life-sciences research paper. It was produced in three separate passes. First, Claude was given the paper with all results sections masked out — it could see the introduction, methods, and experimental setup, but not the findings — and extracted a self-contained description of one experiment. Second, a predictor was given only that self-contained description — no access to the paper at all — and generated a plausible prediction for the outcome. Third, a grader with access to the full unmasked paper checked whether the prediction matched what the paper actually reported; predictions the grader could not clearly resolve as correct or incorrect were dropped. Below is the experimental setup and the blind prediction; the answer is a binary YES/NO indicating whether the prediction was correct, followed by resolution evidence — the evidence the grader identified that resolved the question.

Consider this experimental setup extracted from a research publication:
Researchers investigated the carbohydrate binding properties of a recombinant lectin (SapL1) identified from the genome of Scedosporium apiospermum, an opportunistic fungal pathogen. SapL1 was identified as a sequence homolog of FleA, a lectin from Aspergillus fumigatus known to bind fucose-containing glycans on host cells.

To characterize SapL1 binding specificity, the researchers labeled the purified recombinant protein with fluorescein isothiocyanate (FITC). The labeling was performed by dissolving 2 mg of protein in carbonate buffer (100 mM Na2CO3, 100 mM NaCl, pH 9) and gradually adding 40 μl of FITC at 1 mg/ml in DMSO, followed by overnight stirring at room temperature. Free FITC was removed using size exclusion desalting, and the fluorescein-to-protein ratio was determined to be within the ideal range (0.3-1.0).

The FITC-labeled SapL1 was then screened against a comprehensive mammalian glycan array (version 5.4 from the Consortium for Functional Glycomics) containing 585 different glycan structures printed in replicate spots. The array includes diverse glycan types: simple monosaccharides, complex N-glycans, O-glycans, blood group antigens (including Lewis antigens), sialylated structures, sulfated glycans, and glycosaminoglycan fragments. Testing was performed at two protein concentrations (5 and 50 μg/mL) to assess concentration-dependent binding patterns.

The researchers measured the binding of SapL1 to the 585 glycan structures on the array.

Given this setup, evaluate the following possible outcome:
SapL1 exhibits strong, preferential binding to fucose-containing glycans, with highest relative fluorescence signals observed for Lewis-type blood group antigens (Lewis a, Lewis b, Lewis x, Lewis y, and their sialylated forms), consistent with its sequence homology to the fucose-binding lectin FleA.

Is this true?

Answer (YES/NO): NO